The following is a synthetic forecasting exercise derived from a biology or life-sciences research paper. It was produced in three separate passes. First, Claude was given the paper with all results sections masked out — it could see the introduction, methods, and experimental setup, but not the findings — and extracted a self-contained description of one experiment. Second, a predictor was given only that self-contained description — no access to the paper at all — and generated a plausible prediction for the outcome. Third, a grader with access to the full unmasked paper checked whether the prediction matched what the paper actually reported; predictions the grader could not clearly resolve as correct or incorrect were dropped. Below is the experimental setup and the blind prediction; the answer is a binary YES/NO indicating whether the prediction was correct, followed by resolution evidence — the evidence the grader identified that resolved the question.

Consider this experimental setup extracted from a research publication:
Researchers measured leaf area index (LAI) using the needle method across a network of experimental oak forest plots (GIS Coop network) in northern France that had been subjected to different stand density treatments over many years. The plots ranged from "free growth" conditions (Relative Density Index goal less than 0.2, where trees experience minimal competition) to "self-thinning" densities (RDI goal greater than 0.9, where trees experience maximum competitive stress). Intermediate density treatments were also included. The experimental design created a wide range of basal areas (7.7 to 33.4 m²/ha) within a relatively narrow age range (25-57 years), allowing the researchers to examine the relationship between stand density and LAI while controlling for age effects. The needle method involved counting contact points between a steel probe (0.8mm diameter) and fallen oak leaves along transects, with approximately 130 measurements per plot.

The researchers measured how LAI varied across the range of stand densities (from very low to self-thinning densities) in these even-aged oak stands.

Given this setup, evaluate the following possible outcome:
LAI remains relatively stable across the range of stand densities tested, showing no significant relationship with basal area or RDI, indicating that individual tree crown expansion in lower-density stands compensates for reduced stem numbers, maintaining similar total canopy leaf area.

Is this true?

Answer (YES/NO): NO